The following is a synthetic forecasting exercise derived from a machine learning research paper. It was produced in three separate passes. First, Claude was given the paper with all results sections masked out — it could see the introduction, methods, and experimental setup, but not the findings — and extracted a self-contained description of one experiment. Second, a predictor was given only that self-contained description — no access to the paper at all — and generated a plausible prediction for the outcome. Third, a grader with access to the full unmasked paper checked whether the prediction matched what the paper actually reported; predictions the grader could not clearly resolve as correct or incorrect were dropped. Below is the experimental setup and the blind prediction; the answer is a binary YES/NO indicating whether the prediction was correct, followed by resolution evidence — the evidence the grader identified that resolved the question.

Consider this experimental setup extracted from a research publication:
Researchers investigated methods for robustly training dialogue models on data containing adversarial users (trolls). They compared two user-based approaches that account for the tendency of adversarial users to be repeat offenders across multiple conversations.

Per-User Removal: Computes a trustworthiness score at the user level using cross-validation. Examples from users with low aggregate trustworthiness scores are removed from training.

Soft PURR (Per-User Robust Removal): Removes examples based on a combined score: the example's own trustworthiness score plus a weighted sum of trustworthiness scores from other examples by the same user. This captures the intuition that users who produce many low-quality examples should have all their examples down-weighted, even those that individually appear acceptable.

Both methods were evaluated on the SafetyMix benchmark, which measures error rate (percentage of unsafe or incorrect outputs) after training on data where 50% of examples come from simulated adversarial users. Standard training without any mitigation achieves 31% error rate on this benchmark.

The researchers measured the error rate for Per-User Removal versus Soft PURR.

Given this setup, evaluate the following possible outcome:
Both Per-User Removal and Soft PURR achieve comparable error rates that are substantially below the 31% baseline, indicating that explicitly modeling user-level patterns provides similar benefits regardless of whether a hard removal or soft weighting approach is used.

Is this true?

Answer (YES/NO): NO